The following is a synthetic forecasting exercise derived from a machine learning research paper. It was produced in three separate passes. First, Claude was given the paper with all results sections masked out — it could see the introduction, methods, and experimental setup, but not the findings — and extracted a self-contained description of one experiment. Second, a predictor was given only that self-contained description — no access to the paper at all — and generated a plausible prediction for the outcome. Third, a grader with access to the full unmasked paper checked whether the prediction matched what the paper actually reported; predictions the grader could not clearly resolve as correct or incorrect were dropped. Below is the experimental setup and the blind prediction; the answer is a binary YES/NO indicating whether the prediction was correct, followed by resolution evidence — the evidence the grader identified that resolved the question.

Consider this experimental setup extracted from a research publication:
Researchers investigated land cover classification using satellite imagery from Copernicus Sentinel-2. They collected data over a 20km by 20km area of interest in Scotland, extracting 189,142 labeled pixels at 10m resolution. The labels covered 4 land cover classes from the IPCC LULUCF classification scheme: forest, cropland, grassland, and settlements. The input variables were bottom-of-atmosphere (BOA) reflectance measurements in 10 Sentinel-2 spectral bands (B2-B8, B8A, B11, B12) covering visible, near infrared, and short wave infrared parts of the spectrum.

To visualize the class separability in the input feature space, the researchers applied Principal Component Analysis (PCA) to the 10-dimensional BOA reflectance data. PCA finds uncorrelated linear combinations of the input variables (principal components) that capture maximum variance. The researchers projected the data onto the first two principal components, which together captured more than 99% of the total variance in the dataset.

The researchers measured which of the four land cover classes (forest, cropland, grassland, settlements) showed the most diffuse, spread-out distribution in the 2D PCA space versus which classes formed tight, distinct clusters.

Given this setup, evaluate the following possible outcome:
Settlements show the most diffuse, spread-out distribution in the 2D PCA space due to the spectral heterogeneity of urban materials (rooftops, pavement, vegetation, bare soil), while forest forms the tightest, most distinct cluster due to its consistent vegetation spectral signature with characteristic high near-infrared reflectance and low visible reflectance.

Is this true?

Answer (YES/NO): NO